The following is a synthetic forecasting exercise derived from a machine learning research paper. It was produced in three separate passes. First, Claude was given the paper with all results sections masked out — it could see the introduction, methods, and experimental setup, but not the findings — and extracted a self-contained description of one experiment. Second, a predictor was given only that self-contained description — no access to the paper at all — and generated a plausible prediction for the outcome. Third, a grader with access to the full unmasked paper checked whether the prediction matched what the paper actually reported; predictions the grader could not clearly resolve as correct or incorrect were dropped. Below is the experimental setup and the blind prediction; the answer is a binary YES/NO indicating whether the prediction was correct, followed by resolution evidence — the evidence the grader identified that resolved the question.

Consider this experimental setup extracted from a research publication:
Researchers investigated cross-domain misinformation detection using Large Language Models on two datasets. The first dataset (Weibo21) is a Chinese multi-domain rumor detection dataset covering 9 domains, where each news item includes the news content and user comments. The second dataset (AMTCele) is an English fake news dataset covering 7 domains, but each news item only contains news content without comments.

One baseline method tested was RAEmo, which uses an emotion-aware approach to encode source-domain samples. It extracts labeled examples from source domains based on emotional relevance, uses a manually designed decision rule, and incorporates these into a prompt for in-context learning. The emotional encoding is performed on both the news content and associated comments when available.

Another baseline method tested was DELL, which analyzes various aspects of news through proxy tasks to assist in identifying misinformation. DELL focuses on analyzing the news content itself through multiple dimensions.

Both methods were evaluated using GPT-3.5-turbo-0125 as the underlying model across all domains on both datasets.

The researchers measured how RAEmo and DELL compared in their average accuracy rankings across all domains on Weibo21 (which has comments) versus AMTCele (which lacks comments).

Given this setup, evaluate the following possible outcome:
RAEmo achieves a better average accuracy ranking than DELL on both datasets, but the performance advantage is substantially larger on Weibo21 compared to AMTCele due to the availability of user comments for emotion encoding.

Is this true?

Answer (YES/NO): NO